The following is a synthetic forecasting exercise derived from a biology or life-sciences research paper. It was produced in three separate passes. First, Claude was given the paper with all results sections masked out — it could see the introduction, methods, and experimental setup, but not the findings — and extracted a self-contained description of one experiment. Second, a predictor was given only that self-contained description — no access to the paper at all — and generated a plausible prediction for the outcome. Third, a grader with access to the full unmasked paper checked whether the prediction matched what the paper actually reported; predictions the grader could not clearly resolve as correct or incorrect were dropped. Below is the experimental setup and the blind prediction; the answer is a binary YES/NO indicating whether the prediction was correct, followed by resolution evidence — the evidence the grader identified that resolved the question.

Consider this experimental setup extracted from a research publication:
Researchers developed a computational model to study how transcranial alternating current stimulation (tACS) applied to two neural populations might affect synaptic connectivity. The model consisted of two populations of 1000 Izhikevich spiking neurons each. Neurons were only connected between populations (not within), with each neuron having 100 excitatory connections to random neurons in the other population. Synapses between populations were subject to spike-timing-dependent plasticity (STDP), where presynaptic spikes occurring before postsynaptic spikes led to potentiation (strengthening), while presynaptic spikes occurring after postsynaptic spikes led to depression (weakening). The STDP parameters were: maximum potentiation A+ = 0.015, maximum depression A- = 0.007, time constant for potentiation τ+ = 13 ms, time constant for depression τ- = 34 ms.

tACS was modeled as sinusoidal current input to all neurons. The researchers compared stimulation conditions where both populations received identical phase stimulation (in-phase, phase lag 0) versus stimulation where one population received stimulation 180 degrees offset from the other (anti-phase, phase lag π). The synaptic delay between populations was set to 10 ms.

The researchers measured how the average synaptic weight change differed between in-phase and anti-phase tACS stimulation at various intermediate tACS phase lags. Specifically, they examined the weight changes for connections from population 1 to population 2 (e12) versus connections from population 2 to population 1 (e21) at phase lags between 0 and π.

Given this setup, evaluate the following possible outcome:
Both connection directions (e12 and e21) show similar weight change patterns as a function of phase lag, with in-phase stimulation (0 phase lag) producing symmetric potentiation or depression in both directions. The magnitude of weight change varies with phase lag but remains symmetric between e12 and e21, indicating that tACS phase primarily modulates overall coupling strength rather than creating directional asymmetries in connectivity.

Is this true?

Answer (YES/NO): NO